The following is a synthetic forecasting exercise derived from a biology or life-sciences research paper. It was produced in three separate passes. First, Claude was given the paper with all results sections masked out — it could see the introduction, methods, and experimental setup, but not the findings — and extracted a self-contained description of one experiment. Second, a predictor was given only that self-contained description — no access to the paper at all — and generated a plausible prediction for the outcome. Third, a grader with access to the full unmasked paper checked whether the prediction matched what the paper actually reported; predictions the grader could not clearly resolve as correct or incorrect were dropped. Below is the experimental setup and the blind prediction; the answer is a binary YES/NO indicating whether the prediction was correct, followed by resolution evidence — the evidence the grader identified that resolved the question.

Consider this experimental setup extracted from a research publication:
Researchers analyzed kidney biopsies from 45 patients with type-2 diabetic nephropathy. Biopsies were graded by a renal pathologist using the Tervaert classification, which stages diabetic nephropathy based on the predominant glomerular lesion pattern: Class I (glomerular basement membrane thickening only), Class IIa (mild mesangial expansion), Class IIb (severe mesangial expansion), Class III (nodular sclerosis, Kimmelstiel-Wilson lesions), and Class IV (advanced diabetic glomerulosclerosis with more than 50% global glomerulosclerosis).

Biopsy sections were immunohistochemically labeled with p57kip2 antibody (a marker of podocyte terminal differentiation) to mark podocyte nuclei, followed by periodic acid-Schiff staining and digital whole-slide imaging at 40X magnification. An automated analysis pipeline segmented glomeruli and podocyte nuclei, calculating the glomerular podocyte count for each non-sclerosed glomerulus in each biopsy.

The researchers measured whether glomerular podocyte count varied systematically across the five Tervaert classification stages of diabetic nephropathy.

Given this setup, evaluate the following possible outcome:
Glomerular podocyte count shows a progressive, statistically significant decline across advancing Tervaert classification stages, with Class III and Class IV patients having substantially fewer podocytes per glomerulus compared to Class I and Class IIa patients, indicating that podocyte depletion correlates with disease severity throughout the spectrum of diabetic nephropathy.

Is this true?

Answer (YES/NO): NO